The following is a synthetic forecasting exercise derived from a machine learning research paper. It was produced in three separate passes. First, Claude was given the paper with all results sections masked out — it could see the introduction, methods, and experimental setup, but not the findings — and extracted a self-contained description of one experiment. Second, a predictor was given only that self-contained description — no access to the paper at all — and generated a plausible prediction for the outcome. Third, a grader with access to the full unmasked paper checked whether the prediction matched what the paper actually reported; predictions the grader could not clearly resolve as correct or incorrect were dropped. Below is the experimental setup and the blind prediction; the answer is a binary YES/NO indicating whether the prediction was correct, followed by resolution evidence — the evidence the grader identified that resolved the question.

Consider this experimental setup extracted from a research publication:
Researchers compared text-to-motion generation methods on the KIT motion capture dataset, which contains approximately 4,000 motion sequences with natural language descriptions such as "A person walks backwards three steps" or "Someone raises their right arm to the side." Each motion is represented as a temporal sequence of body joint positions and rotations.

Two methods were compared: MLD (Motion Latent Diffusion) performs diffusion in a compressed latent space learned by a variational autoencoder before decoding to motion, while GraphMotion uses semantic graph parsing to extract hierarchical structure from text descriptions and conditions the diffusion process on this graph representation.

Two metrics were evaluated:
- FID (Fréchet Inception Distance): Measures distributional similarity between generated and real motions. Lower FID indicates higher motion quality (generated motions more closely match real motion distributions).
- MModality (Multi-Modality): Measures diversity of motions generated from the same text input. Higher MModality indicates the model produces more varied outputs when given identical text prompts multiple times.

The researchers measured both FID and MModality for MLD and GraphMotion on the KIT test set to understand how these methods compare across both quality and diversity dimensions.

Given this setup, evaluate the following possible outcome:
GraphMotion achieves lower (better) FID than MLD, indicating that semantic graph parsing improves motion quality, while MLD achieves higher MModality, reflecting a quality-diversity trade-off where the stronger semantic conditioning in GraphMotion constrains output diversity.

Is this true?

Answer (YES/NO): NO